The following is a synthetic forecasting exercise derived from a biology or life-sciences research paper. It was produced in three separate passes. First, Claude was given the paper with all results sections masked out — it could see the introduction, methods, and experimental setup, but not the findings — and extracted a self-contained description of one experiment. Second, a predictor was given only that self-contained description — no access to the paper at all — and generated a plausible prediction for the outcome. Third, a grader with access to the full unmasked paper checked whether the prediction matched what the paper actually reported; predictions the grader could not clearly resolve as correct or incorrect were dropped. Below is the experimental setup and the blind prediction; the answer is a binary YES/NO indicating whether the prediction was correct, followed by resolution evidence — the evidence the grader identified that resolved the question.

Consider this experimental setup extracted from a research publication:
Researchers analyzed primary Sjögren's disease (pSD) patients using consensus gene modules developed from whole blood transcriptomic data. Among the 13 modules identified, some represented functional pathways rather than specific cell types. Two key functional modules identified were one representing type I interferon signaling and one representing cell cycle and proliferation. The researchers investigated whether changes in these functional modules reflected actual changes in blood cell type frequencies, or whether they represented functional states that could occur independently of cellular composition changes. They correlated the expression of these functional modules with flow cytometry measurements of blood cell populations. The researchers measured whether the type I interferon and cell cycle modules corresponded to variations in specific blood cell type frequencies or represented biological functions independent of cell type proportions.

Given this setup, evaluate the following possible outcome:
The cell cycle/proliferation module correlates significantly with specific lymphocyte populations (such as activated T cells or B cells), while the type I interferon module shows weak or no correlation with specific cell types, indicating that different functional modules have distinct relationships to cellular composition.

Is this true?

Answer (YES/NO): NO